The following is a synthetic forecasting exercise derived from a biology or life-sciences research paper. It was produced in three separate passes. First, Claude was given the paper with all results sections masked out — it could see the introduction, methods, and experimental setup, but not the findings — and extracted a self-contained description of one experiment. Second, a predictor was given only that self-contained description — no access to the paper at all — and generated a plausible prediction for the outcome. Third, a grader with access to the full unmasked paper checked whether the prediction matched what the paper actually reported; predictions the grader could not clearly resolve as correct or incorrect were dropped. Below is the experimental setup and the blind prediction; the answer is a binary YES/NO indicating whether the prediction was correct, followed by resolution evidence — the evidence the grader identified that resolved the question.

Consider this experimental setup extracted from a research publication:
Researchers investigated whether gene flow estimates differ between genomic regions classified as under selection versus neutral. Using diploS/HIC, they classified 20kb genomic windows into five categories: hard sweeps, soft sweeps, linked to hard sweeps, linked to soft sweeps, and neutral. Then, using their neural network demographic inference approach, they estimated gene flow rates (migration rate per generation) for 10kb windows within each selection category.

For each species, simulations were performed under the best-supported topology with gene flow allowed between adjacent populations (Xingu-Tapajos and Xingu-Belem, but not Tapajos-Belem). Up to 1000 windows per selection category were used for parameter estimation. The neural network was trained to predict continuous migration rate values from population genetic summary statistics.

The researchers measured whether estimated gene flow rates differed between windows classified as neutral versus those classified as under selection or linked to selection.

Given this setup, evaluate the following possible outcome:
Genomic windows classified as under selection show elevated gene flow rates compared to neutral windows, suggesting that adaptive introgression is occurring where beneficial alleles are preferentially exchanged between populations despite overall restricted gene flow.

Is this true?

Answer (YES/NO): NO